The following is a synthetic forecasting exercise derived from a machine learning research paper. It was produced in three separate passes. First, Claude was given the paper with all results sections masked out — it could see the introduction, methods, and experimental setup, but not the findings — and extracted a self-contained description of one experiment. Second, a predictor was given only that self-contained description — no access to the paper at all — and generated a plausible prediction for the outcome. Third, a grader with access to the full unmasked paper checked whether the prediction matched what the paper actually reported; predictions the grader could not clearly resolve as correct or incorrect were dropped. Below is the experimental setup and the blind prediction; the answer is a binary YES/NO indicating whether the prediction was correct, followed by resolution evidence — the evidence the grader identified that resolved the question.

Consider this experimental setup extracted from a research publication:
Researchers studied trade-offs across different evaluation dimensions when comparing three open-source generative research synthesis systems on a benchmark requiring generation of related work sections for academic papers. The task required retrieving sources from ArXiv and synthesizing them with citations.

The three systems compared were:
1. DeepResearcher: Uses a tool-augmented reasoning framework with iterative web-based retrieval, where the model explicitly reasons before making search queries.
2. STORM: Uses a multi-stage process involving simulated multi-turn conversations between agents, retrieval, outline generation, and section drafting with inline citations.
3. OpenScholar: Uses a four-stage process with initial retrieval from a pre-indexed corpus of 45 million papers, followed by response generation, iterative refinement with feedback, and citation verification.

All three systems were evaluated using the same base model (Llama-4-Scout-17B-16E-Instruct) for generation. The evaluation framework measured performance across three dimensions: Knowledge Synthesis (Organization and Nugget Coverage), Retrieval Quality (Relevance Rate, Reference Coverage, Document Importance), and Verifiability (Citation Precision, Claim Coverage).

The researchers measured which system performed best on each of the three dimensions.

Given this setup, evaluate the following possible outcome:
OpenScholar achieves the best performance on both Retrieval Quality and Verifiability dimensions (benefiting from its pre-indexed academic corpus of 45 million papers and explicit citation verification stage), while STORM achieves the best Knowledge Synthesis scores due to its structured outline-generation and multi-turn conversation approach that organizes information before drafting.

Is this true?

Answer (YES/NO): NO